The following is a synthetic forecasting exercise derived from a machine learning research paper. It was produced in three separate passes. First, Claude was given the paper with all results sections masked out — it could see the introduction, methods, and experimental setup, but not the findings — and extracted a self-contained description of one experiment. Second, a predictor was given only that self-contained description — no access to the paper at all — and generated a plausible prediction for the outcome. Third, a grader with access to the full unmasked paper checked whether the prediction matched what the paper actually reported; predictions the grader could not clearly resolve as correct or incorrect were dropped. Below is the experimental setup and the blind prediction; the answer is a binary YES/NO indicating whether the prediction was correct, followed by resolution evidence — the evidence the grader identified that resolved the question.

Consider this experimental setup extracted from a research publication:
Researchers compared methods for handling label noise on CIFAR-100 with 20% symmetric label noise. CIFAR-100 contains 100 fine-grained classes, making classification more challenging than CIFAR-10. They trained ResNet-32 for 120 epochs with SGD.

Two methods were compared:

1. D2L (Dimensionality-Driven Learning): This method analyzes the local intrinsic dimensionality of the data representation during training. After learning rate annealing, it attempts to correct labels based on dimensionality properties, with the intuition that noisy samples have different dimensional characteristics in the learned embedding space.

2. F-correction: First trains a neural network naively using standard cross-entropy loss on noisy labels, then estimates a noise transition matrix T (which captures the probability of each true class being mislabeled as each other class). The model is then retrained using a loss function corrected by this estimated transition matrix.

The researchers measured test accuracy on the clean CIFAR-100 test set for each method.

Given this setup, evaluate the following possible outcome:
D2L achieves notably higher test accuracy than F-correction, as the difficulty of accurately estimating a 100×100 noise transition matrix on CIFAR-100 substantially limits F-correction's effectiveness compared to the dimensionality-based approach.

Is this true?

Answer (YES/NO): NO